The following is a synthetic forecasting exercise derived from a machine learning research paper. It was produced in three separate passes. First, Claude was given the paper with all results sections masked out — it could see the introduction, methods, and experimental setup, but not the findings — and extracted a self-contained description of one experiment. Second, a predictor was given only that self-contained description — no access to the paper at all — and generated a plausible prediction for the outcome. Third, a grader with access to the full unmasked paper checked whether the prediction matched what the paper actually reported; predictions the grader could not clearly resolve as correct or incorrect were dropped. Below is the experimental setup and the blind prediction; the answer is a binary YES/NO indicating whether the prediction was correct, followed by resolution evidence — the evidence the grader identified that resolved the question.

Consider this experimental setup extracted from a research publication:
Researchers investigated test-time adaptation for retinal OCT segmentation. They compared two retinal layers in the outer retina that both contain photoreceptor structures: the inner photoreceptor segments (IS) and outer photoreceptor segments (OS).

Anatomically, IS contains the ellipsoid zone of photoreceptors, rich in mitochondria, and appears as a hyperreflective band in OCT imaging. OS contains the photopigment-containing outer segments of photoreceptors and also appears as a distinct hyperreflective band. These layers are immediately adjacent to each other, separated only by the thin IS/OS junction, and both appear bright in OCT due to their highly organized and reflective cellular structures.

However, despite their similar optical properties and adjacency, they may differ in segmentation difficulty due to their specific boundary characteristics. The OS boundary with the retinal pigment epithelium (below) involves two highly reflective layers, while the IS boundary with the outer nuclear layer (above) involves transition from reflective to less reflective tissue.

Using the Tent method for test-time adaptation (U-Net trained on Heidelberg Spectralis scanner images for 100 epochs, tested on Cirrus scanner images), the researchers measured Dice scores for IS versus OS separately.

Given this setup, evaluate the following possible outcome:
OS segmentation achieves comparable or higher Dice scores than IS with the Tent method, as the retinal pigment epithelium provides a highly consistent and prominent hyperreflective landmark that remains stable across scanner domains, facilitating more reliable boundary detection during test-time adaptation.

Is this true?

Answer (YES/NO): YES